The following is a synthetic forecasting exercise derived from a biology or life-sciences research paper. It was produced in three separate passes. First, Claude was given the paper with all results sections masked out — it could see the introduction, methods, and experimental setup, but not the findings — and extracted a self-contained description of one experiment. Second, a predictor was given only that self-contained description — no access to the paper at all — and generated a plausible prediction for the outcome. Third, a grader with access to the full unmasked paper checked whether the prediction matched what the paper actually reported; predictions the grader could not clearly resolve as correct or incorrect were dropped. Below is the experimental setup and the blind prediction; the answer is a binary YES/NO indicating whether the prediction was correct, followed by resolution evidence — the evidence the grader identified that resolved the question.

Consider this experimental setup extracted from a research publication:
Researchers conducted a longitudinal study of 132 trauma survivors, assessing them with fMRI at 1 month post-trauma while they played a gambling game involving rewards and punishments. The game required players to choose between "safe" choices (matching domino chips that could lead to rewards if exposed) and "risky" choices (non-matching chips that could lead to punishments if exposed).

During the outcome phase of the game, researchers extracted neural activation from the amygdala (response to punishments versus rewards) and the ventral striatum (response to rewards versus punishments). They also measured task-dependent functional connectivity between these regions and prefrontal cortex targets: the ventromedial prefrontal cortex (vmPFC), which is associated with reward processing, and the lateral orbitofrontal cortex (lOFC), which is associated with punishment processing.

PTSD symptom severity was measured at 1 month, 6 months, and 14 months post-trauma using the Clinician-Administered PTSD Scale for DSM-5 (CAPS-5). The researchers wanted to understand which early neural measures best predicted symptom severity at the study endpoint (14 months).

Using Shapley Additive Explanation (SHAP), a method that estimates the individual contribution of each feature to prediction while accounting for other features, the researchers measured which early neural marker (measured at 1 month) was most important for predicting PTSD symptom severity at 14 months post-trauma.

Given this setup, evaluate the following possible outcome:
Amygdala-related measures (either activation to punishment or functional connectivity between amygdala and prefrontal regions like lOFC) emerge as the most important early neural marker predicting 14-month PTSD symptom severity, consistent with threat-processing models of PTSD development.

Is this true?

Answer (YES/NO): NO